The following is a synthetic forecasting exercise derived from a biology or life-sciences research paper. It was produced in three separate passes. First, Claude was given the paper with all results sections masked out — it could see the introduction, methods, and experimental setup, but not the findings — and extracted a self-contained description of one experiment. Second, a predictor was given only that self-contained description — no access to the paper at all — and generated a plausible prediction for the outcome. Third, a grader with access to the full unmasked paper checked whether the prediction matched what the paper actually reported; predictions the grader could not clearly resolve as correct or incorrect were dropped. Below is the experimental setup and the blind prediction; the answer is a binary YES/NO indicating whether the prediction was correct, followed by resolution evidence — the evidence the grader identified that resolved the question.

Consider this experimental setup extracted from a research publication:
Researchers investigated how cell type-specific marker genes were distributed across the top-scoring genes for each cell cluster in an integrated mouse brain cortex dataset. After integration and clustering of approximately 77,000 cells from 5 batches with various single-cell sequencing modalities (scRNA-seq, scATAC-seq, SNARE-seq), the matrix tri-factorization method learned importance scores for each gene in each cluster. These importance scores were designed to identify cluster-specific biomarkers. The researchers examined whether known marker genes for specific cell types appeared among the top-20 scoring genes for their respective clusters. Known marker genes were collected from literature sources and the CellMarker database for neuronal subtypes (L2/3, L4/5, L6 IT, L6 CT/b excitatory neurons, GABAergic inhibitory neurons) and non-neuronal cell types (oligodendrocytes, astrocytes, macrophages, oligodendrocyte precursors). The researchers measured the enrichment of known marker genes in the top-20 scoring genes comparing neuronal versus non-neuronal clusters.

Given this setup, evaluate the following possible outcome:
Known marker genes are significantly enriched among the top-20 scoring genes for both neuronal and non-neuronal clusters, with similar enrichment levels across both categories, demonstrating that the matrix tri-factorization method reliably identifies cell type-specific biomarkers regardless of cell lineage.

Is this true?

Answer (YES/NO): NO